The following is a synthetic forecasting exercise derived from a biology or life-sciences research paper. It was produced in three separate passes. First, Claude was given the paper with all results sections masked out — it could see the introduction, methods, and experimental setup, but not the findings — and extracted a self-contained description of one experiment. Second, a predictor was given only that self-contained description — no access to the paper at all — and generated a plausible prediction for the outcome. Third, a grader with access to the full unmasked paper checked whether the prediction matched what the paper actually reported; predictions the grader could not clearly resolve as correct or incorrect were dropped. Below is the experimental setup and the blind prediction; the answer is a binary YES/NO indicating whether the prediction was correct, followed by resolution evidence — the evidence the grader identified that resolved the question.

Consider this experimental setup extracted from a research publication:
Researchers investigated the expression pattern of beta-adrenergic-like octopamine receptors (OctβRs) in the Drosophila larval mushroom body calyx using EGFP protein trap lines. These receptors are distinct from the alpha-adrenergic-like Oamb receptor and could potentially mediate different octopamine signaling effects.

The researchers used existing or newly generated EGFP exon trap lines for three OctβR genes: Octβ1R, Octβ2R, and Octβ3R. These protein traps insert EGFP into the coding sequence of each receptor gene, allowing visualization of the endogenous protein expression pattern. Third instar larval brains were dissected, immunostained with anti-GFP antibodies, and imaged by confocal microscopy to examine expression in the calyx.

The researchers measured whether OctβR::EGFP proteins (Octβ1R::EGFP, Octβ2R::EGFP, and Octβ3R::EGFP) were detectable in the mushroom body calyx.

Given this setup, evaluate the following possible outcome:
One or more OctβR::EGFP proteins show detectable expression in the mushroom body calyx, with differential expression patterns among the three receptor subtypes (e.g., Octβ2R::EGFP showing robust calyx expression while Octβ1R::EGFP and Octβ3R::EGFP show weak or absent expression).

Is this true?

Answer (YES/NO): NO